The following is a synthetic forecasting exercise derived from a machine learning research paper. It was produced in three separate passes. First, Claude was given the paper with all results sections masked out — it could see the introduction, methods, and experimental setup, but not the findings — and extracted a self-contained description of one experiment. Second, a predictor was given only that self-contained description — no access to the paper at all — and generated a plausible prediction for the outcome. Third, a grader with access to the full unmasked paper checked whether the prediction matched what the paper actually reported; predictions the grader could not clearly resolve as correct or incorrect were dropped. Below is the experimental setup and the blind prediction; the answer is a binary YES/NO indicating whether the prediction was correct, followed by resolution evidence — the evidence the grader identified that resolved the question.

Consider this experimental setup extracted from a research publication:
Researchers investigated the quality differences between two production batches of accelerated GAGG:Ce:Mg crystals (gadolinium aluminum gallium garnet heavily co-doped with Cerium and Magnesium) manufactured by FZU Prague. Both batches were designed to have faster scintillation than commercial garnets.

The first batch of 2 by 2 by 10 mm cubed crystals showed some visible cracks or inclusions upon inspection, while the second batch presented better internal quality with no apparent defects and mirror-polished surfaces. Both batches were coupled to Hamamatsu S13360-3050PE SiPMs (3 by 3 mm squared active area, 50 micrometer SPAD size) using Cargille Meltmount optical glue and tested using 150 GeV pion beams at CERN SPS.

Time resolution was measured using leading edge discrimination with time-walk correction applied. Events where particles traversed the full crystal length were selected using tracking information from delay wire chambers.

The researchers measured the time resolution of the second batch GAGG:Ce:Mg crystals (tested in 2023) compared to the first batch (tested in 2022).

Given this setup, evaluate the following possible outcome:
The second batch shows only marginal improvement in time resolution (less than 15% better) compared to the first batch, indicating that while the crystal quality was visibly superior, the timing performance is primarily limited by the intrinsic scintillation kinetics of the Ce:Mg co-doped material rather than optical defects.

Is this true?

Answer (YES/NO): NO